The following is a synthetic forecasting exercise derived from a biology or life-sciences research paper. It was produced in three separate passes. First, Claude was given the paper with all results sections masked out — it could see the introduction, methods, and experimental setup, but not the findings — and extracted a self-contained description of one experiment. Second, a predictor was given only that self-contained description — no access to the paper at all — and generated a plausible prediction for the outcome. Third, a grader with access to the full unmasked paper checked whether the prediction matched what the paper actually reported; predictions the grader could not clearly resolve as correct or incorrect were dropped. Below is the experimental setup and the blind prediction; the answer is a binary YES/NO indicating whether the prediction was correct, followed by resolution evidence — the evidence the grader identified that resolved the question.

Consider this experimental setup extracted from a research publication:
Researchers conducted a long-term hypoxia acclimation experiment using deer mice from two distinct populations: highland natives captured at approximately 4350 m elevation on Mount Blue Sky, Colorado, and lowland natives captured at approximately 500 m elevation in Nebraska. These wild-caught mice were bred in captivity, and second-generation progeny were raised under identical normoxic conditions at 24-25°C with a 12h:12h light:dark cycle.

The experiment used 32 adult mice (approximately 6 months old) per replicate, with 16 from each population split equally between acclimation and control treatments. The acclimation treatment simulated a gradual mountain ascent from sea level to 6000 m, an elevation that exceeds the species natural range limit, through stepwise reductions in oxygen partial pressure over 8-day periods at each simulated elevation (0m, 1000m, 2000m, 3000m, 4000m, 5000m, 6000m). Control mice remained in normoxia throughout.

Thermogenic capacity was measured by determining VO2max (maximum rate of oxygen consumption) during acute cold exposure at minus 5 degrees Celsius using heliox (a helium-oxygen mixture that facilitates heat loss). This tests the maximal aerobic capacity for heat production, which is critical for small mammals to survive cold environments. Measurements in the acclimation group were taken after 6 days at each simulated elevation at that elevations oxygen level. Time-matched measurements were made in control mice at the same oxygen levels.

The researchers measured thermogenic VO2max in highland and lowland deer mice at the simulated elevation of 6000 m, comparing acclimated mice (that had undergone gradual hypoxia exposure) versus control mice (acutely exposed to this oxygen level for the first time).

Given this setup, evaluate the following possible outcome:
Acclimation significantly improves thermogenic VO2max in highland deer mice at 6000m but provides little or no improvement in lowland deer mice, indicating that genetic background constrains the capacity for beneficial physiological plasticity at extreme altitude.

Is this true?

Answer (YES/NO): YES